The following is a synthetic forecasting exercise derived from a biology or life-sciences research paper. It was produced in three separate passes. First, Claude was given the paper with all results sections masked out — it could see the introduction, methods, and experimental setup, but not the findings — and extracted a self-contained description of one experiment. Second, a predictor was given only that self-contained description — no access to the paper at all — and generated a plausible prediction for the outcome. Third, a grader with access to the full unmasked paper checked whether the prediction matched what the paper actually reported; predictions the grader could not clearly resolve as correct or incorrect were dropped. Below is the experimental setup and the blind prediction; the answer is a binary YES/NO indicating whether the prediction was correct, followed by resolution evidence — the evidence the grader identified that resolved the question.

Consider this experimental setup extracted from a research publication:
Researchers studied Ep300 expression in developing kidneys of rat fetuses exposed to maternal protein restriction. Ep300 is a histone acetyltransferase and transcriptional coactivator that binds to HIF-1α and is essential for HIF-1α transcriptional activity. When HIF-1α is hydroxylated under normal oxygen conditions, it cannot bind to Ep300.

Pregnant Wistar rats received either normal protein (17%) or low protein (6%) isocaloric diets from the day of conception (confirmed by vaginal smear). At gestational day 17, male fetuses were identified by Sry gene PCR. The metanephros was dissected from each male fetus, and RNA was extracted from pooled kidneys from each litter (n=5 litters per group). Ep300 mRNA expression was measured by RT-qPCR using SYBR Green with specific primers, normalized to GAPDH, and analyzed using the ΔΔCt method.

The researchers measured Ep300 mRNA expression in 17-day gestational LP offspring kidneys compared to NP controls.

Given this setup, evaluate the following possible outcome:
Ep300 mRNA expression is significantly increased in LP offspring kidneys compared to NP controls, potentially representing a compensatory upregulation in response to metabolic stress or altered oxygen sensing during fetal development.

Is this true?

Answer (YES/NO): YES